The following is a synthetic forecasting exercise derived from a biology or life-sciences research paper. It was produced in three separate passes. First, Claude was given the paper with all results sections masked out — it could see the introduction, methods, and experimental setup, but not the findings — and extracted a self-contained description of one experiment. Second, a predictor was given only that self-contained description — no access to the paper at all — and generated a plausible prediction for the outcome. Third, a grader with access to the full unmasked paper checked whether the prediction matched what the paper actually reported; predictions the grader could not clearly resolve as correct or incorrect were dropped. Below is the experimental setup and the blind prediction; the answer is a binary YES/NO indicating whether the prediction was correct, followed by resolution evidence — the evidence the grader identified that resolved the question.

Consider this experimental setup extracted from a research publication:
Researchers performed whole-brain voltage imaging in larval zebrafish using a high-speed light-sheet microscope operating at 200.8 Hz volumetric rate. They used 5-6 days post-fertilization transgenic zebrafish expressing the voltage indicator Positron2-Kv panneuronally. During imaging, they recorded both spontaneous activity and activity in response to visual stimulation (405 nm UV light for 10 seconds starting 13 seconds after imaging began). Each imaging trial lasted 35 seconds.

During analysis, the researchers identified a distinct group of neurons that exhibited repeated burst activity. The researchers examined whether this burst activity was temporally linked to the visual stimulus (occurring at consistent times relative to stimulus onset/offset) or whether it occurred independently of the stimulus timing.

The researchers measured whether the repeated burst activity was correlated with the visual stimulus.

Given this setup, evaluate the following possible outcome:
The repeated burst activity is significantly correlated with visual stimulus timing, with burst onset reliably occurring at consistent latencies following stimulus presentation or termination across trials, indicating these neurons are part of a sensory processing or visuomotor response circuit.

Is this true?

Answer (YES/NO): NO